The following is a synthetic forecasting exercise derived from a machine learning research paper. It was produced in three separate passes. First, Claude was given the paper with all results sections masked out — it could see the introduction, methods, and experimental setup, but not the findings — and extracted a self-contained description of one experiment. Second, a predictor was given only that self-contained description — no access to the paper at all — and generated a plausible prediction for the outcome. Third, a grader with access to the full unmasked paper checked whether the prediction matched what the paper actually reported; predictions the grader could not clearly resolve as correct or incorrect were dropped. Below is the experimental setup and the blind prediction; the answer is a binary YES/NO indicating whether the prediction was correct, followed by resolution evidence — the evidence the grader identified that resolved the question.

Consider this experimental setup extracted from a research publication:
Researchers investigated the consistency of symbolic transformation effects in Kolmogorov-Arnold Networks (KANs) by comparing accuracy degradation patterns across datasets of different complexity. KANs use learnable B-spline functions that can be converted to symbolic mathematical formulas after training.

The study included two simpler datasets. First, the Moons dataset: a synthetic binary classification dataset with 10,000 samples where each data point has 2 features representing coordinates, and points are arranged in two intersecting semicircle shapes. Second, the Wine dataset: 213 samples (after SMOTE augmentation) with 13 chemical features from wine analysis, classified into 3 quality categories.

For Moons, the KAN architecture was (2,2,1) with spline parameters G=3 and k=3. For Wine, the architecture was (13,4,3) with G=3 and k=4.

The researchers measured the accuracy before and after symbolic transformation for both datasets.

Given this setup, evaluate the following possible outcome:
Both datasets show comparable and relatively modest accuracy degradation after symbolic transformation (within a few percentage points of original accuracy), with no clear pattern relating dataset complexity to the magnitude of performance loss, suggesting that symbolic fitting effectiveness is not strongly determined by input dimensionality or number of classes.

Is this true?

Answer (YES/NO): NO